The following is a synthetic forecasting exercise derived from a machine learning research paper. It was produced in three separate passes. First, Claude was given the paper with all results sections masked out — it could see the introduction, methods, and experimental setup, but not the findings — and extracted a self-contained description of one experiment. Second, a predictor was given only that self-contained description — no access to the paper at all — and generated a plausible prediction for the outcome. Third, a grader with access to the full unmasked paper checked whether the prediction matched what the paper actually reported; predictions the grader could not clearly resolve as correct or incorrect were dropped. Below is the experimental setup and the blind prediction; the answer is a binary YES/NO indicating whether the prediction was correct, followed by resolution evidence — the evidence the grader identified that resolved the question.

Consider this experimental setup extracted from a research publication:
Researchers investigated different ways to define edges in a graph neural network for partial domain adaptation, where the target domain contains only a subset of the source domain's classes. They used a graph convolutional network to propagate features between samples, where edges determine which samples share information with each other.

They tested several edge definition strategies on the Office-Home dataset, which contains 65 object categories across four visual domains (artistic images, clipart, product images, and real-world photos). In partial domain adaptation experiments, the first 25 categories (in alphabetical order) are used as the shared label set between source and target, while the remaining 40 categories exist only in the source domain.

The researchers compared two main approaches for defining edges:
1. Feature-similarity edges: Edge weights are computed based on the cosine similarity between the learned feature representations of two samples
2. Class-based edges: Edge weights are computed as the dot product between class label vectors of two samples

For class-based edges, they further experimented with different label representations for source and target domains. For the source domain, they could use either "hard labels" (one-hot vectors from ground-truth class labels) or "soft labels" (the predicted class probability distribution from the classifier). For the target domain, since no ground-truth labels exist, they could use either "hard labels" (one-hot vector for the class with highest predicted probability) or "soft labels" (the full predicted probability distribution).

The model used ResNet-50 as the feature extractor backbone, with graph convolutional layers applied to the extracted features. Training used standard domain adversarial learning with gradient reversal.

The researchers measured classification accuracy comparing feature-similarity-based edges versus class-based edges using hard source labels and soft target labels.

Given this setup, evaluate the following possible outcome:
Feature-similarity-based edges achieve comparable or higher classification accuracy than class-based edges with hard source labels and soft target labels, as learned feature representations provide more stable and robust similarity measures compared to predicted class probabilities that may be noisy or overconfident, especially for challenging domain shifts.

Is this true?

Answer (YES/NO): NO